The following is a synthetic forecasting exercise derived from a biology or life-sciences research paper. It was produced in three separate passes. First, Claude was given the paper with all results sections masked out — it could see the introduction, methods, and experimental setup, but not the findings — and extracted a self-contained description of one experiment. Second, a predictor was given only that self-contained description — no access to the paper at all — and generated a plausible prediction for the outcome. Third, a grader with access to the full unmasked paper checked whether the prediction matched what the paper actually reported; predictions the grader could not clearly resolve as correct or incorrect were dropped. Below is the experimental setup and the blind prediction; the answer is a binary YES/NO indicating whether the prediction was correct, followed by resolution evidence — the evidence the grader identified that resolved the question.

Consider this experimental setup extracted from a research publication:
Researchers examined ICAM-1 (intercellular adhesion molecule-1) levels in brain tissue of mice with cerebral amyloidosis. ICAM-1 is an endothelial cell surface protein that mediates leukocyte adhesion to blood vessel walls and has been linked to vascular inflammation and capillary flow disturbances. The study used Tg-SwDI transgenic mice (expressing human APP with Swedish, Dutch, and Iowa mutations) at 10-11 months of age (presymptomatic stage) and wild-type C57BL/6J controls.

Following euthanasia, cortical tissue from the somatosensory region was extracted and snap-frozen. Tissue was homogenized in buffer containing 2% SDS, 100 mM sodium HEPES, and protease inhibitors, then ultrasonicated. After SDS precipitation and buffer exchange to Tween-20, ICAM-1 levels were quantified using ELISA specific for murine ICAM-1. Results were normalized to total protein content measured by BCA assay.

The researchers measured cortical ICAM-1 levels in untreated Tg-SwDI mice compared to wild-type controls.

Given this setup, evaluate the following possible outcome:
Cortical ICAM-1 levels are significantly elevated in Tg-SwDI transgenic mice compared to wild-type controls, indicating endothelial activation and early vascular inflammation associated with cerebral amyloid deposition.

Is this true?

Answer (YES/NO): YES